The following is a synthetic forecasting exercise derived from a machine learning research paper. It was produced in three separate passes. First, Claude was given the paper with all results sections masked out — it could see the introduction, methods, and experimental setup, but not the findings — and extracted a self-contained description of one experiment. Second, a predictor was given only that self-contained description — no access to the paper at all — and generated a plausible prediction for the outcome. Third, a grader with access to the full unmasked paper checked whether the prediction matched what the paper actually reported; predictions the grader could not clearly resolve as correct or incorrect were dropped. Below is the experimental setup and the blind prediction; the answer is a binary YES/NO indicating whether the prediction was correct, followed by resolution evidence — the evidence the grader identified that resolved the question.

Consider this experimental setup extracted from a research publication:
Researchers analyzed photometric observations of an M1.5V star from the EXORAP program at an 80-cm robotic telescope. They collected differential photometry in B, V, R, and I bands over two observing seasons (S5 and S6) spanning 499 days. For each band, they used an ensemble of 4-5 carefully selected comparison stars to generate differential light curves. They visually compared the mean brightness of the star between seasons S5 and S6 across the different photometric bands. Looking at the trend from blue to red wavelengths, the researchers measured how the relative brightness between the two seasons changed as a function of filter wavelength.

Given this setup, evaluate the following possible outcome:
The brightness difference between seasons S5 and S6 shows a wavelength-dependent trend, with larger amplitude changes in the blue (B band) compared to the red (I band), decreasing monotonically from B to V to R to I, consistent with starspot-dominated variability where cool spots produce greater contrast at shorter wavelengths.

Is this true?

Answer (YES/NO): NO